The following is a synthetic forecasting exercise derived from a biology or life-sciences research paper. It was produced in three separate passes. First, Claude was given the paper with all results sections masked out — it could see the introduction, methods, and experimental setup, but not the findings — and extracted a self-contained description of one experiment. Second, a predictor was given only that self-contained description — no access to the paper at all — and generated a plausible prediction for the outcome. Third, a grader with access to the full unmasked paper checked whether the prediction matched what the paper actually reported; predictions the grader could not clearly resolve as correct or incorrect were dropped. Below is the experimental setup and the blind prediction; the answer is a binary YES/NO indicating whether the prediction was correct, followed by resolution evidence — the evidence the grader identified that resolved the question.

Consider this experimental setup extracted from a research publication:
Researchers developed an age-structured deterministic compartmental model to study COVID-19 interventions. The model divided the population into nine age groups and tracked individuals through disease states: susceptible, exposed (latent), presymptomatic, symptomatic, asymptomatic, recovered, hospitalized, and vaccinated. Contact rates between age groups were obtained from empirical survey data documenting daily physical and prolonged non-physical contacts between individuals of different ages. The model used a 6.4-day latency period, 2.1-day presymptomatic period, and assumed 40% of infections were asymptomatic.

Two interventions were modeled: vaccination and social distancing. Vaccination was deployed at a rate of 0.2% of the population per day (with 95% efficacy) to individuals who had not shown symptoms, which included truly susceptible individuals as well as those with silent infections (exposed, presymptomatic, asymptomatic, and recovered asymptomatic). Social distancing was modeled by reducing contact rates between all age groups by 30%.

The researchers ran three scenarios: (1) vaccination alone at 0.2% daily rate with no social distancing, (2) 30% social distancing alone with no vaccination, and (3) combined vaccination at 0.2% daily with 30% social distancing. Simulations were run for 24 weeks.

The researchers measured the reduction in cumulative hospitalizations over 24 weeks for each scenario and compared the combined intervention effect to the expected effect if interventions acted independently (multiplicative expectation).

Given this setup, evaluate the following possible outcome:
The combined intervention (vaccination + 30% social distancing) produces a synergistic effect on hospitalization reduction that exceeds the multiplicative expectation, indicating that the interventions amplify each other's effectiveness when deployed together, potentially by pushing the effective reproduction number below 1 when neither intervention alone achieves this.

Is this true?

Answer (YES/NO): YES